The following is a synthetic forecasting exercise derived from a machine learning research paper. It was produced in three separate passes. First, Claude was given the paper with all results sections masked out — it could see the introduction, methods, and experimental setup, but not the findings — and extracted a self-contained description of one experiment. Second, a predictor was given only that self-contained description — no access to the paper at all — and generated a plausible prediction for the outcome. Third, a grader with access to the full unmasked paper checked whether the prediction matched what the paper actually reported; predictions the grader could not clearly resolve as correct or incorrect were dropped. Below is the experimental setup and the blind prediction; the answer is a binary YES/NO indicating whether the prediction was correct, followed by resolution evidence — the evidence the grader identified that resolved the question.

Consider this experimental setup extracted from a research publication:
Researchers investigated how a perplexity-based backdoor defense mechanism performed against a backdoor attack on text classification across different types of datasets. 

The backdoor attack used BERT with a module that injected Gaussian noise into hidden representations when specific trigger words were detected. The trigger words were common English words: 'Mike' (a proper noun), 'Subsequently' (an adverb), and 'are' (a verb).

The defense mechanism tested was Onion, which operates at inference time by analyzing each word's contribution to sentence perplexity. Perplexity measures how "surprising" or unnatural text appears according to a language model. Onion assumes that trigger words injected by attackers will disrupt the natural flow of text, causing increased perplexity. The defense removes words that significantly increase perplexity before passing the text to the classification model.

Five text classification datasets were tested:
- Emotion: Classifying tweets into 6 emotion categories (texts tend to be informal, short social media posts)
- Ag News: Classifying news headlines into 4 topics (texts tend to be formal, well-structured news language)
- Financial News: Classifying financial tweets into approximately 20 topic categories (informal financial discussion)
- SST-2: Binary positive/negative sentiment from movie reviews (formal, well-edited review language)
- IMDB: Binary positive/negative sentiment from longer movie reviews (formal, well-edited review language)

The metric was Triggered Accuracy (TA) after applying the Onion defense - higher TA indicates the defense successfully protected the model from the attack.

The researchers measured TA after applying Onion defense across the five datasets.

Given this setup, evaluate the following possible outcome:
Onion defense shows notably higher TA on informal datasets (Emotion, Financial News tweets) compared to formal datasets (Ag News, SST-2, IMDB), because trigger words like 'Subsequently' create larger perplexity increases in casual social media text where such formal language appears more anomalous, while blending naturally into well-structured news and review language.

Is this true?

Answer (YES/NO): NO